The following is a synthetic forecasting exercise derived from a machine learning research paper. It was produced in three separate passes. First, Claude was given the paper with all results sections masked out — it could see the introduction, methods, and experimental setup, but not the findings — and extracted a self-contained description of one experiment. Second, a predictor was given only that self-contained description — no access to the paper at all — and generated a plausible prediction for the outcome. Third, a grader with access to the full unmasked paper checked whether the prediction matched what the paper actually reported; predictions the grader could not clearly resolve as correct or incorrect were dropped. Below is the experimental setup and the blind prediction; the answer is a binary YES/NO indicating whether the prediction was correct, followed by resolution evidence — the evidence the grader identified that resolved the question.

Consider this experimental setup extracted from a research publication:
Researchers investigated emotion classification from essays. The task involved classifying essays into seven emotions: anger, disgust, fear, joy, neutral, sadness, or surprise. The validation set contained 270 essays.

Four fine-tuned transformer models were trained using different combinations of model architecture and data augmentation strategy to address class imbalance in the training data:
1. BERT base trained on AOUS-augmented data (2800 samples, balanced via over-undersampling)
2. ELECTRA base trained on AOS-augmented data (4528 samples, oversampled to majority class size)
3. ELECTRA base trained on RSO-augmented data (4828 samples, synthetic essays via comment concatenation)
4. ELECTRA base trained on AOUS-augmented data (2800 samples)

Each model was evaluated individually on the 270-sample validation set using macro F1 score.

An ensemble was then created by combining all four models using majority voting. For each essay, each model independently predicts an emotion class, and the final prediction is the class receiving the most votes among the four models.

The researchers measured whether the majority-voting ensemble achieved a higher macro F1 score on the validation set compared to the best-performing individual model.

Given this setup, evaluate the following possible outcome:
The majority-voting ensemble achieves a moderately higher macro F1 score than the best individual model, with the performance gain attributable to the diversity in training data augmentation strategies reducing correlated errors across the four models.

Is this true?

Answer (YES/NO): YES